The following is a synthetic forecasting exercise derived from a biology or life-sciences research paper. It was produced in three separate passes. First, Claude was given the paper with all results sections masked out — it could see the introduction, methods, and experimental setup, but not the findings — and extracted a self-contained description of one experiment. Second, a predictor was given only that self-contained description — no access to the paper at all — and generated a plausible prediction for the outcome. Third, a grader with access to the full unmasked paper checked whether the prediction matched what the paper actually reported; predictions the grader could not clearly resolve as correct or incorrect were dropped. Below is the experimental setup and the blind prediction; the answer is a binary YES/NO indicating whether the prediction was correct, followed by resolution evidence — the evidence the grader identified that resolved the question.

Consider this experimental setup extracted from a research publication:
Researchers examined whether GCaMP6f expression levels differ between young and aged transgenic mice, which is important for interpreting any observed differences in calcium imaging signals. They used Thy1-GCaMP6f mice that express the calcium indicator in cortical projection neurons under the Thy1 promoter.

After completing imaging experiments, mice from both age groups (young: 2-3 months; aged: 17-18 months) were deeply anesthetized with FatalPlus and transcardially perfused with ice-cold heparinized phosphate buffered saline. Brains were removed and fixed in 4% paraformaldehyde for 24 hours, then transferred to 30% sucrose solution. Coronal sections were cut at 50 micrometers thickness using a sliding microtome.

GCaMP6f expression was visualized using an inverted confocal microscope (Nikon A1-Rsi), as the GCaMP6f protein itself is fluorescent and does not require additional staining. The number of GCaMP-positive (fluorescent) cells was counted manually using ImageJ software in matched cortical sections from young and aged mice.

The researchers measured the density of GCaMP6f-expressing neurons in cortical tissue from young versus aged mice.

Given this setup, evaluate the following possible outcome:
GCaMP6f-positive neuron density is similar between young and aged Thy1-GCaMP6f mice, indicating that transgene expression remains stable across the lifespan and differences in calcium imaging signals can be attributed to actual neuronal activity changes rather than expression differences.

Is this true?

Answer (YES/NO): YES